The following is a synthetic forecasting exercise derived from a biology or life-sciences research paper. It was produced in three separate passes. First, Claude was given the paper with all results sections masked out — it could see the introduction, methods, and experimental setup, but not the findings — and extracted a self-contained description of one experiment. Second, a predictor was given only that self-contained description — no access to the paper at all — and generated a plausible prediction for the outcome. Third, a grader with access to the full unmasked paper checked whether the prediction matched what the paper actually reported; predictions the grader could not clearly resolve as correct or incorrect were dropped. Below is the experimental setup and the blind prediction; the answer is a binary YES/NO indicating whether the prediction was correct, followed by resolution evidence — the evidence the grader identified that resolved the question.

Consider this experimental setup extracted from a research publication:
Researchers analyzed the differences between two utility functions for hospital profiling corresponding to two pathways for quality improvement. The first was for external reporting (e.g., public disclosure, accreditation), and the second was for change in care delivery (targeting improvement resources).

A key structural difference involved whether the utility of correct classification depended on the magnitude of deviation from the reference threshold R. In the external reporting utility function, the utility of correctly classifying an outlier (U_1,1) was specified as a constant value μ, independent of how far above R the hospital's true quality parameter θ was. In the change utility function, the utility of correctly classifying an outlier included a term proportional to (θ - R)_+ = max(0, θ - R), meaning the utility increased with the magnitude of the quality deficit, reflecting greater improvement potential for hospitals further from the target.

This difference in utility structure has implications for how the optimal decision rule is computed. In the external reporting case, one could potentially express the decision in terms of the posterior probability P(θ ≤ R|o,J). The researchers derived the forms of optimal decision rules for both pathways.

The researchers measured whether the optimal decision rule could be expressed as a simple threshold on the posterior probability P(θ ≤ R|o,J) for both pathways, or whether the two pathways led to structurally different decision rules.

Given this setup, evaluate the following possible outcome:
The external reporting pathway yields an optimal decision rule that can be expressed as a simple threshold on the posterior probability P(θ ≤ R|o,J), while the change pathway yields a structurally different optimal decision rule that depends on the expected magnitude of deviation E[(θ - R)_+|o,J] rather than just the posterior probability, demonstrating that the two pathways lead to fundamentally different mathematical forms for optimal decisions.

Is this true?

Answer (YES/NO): YES